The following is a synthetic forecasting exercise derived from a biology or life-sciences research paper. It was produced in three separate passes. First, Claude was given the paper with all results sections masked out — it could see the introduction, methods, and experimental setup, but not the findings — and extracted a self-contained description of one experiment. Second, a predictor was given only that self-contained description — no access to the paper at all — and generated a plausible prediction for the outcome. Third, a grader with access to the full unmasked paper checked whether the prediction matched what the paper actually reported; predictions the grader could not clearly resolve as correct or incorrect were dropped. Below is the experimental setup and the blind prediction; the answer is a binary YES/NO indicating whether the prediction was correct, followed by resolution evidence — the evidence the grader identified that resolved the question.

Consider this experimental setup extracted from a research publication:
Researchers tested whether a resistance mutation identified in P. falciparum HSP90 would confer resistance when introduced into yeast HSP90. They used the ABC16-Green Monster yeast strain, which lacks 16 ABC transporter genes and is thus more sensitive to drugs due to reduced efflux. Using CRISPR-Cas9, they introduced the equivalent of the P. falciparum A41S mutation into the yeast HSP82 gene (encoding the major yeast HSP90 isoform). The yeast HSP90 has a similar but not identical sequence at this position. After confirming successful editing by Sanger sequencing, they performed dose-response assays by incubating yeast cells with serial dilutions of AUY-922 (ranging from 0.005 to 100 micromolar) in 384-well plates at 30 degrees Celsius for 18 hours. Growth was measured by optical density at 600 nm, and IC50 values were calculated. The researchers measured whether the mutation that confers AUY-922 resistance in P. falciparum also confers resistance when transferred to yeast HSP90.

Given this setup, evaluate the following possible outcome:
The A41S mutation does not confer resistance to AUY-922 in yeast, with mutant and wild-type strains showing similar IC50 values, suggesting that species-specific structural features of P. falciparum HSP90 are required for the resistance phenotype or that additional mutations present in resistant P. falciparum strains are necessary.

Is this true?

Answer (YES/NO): NO